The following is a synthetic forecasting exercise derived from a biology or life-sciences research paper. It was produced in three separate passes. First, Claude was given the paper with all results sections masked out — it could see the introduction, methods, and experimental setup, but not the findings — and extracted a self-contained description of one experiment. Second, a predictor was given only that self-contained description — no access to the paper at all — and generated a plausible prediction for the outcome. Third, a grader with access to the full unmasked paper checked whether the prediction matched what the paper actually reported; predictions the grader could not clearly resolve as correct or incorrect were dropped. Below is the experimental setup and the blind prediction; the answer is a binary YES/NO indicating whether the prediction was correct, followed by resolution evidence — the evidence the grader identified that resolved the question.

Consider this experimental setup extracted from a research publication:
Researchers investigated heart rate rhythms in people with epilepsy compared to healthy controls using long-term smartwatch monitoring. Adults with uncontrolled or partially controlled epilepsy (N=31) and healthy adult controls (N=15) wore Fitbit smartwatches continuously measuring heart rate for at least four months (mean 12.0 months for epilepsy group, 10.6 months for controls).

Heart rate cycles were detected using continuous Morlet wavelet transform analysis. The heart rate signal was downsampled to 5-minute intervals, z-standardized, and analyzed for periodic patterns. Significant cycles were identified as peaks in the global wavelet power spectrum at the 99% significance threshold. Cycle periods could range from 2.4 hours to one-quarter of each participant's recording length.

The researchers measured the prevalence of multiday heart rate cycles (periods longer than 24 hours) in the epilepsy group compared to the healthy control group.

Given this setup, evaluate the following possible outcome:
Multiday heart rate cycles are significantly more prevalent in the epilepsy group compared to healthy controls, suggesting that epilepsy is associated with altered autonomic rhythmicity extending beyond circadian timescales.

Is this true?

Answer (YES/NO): NO